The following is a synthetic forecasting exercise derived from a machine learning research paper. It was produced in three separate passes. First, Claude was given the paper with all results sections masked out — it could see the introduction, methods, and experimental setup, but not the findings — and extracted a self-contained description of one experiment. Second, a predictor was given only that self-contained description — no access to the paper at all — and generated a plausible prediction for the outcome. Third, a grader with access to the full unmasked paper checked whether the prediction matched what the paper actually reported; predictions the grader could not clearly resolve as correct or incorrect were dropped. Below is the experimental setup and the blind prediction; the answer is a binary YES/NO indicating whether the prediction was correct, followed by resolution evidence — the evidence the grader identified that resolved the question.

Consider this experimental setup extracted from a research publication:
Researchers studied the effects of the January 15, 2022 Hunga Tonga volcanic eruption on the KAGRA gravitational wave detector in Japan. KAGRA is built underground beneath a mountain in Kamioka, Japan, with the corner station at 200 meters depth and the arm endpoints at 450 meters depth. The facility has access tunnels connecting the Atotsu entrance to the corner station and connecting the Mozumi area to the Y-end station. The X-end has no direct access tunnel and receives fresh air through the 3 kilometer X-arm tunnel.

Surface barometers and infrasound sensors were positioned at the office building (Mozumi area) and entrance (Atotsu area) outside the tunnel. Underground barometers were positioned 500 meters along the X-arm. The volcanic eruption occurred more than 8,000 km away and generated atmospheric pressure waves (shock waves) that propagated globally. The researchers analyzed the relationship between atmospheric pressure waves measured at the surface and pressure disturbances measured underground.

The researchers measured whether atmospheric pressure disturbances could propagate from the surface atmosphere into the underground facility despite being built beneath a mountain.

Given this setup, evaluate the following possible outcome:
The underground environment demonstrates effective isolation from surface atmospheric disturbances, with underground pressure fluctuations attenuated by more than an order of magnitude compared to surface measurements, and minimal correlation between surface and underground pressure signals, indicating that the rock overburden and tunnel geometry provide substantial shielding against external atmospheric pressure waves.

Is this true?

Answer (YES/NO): NO